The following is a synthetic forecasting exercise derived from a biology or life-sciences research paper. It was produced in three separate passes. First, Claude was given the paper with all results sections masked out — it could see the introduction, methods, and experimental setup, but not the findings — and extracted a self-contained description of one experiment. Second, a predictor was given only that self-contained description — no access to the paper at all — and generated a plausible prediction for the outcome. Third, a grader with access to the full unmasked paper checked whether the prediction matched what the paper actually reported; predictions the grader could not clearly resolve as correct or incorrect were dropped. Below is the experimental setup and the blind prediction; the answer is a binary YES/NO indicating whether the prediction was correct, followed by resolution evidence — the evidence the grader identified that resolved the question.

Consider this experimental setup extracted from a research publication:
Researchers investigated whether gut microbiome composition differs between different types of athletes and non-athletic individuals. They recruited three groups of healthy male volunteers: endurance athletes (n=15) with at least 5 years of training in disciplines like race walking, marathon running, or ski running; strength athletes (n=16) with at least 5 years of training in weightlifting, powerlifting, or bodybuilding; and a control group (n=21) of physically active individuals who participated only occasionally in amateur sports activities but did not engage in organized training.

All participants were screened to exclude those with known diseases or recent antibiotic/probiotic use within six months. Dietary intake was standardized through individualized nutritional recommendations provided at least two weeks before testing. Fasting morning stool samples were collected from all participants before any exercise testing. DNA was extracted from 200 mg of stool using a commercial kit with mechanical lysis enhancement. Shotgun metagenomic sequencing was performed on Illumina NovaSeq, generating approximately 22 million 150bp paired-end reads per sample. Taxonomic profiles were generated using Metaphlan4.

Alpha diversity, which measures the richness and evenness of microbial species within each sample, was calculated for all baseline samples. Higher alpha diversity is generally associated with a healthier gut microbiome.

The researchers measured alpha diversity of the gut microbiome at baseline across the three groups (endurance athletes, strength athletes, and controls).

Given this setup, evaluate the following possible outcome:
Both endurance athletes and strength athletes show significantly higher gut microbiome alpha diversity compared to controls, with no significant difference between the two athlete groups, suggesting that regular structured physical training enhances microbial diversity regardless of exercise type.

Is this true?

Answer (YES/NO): NO